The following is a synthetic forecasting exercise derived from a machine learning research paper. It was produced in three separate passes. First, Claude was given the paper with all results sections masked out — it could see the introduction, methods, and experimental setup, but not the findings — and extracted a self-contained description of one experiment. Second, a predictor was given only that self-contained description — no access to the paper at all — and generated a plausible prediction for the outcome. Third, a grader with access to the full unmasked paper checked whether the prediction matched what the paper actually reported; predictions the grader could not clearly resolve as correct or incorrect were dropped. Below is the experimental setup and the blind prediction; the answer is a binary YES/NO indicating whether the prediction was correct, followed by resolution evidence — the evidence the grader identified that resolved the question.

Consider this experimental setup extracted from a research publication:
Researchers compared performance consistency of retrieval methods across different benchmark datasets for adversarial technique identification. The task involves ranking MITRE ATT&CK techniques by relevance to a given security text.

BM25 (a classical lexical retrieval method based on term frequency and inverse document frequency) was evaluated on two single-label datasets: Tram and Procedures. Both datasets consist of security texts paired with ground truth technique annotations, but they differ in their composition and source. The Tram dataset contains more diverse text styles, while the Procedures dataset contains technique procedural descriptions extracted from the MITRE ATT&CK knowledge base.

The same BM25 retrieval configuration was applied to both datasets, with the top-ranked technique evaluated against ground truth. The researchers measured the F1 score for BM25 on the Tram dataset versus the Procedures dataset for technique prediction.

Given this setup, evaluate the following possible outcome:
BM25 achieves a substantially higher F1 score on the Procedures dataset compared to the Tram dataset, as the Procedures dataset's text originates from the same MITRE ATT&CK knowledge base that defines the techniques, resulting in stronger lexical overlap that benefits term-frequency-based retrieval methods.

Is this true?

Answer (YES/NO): NO